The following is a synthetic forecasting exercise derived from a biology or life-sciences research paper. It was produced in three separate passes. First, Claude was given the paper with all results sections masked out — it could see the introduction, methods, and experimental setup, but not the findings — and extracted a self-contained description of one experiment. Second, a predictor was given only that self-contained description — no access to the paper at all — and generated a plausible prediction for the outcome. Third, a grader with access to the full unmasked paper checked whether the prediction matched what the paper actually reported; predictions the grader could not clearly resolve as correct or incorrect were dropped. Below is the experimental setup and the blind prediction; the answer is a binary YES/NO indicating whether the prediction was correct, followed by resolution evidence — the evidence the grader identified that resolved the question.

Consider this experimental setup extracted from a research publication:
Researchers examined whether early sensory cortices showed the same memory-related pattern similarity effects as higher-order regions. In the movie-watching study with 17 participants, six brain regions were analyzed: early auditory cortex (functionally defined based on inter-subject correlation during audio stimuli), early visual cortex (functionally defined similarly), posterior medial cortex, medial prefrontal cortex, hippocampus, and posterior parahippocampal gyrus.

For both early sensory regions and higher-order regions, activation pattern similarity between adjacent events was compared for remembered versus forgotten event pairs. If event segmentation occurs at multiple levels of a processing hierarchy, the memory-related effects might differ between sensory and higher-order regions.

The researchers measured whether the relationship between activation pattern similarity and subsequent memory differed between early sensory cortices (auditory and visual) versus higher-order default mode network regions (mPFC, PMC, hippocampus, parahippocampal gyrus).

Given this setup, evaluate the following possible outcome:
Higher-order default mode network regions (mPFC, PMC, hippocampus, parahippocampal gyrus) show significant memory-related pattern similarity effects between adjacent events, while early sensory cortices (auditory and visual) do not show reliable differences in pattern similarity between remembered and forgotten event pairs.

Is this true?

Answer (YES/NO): NO